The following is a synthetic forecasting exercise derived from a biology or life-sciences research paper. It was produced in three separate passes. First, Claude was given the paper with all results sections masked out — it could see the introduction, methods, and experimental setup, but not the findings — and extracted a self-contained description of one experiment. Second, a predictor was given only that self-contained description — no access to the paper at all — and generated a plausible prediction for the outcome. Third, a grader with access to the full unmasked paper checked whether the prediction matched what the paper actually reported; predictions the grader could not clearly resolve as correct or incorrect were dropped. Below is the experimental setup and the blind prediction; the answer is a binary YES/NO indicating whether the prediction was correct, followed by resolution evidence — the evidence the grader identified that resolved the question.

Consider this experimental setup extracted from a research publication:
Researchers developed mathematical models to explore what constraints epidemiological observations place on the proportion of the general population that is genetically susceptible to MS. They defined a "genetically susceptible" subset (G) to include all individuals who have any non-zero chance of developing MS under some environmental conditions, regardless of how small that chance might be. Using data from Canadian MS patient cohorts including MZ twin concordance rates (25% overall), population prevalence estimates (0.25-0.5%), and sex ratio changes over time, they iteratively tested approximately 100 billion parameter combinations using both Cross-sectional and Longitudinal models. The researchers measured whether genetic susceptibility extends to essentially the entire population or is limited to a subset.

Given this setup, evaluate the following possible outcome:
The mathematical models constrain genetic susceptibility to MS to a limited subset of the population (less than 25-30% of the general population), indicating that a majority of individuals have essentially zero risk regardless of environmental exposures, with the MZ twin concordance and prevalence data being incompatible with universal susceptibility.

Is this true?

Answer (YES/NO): NO